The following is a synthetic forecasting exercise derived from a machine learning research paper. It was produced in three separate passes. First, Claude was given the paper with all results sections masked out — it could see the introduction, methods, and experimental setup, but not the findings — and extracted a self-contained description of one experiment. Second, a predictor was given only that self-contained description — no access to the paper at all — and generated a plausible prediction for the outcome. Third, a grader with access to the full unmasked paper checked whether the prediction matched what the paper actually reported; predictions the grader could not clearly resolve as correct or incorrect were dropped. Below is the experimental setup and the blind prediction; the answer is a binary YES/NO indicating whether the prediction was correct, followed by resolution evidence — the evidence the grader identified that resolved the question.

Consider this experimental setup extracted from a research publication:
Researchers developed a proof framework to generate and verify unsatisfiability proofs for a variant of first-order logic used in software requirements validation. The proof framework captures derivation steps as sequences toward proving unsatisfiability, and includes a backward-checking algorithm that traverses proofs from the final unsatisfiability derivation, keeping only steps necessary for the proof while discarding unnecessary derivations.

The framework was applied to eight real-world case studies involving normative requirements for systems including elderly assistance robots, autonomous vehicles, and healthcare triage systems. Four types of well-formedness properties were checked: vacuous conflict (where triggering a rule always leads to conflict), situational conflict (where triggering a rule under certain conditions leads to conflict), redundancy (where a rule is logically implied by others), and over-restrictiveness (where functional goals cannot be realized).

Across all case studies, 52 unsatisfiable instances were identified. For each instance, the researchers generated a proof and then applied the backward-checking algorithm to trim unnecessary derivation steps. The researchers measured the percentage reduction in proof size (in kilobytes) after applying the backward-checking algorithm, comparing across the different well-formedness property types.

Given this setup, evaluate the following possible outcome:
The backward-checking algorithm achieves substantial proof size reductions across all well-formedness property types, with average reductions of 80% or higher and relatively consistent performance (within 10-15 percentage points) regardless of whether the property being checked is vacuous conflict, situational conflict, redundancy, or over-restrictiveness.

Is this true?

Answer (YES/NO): NO